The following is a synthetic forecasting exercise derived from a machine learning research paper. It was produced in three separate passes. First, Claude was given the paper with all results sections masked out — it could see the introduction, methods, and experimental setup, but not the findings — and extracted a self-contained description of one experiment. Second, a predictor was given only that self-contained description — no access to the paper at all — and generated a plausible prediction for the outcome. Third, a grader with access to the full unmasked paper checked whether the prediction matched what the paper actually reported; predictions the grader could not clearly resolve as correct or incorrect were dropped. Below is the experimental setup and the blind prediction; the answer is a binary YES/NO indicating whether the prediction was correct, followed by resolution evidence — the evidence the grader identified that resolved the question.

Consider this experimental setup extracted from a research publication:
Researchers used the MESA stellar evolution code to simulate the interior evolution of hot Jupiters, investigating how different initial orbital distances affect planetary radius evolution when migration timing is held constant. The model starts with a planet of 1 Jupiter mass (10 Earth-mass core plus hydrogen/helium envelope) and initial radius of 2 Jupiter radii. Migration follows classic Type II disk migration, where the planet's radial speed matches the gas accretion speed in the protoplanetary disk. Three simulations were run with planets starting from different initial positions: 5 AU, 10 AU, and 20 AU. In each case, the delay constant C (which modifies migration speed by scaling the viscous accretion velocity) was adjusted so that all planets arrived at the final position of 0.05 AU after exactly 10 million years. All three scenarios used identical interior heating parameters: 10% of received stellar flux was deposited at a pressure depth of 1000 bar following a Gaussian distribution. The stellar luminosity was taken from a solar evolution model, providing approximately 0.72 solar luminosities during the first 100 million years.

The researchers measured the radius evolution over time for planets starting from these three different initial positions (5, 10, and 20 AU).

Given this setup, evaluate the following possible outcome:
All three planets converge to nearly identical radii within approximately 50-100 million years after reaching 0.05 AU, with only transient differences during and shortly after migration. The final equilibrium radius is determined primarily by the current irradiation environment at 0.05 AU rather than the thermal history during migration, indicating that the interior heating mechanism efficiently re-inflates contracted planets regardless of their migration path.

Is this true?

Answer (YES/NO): NO